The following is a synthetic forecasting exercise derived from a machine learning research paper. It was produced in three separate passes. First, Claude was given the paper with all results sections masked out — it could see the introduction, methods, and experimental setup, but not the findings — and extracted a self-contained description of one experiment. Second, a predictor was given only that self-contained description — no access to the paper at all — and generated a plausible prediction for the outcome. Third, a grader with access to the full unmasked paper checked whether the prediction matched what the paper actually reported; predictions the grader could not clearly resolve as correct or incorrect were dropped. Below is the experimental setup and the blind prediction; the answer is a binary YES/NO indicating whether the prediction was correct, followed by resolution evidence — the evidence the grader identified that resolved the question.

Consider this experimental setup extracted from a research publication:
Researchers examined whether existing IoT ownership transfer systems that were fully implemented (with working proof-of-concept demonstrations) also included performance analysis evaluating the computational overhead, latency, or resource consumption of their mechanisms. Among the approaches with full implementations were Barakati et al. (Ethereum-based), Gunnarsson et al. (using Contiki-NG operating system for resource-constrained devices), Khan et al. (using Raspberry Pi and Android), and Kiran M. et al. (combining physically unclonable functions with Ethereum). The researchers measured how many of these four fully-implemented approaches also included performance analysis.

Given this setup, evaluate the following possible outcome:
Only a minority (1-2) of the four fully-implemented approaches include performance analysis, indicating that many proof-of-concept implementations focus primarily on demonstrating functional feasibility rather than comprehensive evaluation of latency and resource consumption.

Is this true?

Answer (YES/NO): NO